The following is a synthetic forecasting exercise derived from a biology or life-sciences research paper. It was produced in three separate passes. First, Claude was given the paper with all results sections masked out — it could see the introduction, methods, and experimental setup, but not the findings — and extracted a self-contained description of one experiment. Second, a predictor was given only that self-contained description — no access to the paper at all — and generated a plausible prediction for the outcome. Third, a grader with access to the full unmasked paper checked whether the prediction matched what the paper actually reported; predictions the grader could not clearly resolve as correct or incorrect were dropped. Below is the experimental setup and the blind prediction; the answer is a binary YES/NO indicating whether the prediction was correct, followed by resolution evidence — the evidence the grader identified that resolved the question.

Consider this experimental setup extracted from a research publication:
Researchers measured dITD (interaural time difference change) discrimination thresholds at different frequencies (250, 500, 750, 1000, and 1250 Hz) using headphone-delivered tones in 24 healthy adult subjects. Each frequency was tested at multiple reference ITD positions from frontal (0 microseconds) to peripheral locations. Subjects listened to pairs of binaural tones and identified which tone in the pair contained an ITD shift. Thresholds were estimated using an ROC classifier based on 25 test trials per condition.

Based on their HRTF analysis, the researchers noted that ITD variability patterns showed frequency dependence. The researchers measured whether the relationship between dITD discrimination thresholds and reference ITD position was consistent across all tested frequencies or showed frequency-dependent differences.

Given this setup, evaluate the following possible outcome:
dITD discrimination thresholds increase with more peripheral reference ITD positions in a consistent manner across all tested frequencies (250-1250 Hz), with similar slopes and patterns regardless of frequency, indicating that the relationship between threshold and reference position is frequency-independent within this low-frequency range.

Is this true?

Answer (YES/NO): NO